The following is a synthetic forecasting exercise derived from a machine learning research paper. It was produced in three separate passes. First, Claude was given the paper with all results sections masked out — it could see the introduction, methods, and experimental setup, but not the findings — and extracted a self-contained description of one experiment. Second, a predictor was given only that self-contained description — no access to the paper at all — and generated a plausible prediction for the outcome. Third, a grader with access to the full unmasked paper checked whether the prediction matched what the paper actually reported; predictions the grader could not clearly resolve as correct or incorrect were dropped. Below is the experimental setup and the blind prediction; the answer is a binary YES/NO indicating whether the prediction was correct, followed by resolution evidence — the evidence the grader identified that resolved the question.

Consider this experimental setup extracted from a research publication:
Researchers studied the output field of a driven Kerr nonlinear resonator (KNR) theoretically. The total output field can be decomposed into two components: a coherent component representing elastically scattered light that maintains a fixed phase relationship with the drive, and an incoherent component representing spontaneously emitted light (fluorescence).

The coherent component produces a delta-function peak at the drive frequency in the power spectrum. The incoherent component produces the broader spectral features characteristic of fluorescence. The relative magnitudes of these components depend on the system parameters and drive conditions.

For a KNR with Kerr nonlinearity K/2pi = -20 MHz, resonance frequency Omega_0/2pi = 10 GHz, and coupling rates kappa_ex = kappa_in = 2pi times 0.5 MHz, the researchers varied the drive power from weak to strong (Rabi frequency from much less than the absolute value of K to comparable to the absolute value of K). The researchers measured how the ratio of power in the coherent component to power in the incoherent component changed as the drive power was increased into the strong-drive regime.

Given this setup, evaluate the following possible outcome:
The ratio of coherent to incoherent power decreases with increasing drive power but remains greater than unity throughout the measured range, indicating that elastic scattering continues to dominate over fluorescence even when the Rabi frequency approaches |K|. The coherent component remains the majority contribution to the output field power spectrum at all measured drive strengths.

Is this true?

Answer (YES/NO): NO